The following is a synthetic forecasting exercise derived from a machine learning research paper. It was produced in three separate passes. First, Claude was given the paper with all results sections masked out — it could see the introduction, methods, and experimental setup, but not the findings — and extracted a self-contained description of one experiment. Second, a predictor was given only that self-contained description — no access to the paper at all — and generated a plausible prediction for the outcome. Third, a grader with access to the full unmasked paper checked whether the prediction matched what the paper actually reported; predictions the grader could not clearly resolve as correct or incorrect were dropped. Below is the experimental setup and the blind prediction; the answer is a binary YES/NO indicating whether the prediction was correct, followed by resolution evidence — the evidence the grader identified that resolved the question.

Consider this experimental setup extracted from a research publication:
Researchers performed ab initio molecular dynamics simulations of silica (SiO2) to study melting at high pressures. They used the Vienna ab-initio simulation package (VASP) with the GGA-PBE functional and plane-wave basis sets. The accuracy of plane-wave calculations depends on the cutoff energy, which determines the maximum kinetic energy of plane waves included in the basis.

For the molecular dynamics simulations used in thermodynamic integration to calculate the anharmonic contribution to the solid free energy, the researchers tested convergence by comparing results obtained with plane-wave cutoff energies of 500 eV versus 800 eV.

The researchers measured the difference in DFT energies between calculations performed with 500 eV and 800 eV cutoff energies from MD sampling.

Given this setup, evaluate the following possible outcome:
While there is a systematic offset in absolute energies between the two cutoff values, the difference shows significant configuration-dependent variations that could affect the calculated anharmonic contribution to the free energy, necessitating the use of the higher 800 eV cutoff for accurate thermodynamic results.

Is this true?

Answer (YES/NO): NO